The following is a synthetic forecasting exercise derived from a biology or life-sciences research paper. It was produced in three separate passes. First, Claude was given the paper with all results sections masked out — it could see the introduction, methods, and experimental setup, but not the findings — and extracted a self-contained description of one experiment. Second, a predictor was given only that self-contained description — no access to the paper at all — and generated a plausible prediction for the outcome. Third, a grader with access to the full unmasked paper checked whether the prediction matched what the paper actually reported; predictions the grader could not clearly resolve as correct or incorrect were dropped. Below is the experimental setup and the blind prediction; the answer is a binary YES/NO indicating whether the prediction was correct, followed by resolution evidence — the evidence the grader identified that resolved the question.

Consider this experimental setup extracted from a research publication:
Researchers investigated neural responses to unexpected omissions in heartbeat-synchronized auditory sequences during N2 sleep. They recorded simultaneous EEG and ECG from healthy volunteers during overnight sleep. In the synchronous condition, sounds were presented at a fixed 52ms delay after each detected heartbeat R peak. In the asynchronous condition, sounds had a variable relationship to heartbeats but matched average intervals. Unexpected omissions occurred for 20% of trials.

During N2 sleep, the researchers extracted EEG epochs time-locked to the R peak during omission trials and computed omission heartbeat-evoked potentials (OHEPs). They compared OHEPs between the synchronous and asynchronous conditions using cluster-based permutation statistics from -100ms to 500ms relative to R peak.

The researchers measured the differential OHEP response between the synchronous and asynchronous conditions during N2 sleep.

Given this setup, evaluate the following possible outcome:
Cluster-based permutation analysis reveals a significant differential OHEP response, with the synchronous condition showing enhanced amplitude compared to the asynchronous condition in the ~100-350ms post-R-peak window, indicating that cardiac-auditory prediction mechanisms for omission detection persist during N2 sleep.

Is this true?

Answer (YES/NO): NO